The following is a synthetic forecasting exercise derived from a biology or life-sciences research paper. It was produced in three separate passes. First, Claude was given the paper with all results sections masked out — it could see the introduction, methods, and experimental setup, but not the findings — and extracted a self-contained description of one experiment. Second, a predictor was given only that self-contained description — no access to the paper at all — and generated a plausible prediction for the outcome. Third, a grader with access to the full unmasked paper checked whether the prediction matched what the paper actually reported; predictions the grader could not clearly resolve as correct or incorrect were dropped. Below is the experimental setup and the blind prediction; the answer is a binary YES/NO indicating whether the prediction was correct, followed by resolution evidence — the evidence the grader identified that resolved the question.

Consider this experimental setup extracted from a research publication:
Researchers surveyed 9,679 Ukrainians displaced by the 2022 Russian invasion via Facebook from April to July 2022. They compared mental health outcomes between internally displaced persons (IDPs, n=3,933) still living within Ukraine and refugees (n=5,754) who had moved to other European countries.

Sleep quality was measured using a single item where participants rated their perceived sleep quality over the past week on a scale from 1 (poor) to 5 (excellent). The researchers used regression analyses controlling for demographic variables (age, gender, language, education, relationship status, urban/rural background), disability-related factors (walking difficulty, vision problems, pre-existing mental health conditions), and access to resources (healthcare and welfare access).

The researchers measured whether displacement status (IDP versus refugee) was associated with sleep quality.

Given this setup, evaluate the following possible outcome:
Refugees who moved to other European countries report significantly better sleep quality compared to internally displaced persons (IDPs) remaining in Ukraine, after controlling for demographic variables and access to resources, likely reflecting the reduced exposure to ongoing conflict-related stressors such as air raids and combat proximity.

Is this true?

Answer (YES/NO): NO